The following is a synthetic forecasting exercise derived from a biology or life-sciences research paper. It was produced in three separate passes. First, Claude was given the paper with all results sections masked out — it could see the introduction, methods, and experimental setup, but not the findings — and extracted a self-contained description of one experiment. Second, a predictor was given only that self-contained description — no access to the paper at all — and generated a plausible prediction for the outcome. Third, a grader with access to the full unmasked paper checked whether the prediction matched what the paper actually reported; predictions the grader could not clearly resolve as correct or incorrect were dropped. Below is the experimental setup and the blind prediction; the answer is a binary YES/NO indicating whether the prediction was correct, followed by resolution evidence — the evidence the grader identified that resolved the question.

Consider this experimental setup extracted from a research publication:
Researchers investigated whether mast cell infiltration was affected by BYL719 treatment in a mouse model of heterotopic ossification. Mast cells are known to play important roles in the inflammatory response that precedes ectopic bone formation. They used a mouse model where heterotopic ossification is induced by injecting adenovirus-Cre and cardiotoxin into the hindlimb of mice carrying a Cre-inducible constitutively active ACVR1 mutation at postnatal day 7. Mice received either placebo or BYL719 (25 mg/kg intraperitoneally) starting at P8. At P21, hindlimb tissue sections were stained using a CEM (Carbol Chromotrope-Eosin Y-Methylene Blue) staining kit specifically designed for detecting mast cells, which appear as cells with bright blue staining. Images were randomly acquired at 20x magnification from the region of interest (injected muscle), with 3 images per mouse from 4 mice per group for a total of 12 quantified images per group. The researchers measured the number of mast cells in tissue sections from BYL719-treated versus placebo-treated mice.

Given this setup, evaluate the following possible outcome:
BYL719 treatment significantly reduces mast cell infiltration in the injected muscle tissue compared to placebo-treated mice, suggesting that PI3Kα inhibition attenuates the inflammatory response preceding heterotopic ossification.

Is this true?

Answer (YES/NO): YES